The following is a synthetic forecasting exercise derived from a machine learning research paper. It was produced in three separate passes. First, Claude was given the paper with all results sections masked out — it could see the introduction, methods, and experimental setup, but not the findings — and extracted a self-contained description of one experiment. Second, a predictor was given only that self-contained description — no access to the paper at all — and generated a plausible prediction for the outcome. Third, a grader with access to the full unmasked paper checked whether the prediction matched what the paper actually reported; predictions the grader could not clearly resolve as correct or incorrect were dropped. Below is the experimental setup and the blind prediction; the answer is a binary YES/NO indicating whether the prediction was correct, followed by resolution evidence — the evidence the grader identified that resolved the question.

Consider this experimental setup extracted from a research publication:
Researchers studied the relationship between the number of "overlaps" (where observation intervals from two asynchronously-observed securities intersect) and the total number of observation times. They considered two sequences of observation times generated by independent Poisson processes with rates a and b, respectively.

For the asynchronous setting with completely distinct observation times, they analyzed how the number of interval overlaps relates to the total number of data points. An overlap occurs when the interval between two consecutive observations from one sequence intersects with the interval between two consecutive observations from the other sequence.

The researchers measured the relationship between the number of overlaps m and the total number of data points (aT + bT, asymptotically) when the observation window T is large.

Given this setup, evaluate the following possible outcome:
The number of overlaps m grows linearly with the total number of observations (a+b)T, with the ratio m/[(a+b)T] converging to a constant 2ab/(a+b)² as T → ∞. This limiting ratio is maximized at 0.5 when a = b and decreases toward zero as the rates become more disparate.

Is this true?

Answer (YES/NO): NO